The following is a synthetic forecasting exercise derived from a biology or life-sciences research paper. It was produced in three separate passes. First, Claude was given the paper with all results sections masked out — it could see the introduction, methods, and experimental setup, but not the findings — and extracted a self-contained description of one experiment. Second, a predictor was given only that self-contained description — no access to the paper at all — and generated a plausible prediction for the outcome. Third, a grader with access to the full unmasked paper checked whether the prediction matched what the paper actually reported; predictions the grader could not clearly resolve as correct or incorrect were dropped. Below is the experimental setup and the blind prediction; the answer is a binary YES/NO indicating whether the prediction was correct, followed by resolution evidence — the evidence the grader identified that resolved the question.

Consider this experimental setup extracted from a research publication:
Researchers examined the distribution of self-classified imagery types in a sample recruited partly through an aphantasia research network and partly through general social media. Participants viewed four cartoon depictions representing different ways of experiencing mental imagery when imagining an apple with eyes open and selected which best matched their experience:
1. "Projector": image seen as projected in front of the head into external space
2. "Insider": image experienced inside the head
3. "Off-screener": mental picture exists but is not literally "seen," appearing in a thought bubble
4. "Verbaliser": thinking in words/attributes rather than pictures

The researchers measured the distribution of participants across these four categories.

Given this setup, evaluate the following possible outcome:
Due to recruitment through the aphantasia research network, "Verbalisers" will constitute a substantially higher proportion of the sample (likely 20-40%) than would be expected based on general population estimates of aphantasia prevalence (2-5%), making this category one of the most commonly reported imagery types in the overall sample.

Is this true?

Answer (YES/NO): NO